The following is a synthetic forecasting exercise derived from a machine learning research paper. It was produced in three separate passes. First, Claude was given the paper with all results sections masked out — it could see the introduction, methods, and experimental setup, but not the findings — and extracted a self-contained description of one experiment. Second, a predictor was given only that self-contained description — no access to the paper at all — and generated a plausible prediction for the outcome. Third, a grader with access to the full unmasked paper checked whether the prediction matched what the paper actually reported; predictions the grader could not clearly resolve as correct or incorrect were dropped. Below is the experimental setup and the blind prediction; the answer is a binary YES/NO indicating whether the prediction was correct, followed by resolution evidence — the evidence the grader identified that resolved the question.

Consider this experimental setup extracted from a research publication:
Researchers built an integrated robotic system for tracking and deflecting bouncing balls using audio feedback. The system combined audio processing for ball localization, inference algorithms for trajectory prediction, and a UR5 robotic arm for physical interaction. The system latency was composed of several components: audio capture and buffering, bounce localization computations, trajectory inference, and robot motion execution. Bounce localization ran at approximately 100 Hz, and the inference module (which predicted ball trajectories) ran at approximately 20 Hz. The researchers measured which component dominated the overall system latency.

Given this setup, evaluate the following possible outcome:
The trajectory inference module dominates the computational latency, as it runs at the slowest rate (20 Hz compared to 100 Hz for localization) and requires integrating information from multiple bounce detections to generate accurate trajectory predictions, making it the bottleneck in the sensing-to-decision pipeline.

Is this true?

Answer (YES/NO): NO